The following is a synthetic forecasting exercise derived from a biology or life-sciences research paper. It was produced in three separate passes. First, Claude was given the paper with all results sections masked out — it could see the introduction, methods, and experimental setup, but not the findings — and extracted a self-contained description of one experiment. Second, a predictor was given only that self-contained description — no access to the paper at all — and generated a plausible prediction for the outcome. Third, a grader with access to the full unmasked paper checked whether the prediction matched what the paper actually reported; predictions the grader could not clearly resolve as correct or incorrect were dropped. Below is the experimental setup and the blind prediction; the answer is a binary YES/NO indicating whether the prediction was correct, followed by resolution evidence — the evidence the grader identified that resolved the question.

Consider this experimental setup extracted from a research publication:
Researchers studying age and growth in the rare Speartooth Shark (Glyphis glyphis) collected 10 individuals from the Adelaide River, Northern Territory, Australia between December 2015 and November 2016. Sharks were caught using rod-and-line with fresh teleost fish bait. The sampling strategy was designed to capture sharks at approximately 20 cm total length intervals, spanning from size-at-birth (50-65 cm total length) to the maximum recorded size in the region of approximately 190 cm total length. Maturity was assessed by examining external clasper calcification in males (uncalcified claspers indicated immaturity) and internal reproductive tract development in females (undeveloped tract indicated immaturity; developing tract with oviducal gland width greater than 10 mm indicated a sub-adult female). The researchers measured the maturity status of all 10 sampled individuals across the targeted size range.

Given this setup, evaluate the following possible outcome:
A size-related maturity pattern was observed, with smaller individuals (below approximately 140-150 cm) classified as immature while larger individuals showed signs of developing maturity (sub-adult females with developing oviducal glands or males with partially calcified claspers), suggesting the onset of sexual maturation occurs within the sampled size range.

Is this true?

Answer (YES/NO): NO